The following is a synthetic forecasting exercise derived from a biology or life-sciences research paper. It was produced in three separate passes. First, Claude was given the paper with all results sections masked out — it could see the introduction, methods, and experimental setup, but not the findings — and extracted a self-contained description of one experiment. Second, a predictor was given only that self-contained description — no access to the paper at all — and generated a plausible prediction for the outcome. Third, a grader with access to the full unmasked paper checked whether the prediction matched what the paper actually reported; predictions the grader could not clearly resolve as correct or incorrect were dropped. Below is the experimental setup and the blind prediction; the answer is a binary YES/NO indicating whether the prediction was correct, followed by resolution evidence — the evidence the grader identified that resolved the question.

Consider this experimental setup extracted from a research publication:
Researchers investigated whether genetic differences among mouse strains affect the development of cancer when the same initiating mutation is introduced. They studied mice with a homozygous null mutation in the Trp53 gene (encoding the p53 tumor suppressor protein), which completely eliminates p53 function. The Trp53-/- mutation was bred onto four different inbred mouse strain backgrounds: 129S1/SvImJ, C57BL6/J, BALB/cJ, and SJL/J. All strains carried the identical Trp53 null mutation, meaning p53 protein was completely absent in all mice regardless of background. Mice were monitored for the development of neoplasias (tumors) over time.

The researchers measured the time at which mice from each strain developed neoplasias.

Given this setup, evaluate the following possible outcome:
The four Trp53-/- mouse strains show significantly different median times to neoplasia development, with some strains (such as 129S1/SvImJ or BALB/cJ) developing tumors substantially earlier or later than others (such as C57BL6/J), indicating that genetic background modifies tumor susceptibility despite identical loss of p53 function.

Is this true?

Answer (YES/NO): YES